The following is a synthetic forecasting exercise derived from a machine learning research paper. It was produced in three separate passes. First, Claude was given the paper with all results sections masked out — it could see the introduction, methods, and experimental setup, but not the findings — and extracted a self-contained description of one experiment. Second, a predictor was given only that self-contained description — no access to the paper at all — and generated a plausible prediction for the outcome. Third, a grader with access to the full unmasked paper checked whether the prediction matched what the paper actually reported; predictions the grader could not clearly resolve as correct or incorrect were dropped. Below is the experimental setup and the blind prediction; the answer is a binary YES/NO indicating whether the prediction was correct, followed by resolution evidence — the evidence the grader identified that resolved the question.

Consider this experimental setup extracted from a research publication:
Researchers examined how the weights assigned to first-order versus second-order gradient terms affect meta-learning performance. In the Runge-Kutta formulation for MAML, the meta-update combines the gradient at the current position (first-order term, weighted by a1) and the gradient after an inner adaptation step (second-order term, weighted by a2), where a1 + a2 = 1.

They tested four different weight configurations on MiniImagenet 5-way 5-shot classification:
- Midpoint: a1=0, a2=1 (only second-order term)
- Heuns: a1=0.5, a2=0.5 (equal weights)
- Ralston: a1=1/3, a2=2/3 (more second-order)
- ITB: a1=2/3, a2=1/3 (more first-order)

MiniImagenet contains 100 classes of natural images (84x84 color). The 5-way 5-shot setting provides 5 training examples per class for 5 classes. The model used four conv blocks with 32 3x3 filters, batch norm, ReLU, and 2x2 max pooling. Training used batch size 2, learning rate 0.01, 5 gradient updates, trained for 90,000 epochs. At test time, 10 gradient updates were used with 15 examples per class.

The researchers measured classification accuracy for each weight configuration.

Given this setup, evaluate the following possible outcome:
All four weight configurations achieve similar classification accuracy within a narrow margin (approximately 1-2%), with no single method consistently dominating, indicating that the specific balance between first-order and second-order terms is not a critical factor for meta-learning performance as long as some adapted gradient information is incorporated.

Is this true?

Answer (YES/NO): NO